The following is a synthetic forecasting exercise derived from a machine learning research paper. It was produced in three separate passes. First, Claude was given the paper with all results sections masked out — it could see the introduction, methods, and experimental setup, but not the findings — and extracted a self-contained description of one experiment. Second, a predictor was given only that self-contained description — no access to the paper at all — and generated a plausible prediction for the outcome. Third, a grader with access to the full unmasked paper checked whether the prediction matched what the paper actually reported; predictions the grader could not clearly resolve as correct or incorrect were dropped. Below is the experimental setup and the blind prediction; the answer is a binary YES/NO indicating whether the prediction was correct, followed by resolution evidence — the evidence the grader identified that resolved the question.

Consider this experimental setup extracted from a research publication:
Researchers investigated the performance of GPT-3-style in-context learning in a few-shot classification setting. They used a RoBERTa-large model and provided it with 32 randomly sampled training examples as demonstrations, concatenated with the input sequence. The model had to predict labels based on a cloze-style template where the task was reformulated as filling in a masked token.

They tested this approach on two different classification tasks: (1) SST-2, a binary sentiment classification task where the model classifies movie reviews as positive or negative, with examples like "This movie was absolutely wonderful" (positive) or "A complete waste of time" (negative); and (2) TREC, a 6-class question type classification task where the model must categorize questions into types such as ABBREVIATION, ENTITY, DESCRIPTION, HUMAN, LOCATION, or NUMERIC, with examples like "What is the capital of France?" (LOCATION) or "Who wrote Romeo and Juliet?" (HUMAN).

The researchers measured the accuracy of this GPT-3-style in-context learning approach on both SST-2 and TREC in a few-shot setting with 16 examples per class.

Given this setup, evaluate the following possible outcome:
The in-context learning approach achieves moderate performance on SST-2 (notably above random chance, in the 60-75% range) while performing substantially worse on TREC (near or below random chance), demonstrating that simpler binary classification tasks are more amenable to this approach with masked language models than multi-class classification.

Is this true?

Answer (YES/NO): NO